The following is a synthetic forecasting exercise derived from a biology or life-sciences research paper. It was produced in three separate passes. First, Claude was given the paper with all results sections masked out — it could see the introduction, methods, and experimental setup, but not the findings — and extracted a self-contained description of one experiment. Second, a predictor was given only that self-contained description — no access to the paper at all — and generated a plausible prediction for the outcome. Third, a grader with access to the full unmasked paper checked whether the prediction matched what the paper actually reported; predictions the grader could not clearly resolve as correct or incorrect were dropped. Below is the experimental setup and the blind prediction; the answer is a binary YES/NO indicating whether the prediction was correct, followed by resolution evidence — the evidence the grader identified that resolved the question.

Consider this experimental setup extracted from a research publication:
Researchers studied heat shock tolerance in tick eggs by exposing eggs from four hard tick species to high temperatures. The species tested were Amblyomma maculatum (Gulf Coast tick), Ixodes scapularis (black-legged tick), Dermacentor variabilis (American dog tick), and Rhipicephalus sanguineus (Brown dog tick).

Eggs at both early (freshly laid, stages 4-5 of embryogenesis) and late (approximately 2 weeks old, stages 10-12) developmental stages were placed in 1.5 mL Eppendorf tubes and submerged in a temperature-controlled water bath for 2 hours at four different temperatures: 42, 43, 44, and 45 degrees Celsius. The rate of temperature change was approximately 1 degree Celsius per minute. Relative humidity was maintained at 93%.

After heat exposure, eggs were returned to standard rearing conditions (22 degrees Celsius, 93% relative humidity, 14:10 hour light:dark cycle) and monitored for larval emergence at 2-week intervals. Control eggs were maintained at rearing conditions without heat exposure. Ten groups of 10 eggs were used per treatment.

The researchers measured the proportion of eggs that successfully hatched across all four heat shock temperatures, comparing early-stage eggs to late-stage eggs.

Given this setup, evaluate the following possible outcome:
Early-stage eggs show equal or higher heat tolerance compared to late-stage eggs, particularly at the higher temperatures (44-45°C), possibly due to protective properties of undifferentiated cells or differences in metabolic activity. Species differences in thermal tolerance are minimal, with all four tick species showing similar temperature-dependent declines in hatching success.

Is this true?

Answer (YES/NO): NO